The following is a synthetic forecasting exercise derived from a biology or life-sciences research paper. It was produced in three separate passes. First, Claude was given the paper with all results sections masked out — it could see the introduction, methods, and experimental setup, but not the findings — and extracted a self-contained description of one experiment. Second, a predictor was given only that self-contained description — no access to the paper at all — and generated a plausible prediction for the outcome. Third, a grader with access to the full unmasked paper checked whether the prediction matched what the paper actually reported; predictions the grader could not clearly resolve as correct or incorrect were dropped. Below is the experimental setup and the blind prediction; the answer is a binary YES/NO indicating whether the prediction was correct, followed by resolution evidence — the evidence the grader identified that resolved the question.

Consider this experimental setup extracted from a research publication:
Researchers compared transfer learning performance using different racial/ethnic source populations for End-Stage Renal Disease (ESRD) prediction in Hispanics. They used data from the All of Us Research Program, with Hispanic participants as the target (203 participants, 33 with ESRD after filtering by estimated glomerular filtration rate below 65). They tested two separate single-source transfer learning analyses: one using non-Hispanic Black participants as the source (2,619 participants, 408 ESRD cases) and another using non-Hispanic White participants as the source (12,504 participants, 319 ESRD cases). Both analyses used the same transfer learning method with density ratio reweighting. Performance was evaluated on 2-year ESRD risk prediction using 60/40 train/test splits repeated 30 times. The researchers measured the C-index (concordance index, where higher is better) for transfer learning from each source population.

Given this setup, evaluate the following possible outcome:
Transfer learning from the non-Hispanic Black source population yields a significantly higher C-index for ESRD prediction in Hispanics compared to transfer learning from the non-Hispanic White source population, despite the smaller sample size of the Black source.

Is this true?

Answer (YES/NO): YES